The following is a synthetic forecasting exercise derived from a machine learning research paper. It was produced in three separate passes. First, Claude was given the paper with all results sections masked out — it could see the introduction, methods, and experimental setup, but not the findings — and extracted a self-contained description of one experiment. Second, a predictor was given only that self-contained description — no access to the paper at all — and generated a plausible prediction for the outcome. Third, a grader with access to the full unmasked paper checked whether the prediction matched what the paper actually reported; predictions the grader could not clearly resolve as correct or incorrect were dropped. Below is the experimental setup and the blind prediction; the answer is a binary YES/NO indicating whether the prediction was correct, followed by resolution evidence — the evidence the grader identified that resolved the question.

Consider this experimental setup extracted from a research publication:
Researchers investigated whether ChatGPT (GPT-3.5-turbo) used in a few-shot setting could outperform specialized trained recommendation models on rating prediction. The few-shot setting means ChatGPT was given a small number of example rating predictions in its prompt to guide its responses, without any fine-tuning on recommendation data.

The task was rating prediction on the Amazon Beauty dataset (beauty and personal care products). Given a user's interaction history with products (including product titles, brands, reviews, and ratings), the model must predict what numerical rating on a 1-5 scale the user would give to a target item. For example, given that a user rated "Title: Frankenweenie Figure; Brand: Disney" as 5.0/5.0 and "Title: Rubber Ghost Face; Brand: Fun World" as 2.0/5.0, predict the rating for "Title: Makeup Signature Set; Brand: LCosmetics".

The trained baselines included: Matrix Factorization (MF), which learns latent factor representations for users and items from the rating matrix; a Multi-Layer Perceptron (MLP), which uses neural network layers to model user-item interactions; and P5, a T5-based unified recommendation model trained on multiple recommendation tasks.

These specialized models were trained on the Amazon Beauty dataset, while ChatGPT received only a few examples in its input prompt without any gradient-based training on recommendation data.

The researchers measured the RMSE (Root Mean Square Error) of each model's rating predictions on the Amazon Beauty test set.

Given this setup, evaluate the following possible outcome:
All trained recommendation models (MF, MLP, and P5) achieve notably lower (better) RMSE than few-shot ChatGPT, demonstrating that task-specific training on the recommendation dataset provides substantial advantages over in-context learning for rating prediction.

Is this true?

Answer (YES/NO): NO